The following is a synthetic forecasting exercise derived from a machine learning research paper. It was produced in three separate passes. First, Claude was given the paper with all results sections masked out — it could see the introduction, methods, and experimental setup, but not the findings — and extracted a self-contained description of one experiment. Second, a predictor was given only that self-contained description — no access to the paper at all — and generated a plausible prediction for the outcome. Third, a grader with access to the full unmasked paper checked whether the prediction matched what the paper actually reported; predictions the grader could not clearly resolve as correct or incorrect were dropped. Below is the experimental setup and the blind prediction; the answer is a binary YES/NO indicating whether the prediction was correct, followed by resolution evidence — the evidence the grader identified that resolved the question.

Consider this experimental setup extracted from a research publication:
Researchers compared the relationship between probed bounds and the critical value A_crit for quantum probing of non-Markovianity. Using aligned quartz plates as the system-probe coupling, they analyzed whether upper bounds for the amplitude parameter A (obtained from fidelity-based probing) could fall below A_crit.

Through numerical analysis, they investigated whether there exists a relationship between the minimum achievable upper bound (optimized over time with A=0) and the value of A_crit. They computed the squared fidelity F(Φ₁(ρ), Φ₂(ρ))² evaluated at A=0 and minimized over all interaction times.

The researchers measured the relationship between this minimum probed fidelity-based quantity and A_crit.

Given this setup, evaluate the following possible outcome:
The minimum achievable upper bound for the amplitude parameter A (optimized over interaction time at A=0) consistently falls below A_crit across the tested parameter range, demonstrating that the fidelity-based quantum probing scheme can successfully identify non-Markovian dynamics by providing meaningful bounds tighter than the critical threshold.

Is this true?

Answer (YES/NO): NO